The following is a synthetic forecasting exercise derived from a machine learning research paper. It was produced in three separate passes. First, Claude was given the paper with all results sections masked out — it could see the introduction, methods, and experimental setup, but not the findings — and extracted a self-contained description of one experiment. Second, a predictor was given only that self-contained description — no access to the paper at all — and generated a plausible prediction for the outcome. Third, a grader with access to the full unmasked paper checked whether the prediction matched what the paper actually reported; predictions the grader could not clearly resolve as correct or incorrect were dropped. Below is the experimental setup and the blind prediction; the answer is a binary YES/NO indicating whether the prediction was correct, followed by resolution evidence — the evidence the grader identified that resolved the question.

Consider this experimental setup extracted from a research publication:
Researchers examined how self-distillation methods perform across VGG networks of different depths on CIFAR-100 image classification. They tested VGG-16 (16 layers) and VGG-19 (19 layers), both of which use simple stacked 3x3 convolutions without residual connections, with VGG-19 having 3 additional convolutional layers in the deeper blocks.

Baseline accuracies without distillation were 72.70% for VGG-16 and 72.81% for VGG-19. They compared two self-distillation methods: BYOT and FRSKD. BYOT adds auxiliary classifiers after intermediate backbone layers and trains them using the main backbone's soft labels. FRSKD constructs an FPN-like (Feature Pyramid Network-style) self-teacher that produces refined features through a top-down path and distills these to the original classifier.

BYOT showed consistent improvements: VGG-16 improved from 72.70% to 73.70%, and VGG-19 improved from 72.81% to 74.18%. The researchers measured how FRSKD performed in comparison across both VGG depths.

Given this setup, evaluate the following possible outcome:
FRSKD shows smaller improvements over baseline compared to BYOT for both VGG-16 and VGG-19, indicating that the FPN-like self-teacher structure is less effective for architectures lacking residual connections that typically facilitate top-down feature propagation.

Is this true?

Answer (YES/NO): NO